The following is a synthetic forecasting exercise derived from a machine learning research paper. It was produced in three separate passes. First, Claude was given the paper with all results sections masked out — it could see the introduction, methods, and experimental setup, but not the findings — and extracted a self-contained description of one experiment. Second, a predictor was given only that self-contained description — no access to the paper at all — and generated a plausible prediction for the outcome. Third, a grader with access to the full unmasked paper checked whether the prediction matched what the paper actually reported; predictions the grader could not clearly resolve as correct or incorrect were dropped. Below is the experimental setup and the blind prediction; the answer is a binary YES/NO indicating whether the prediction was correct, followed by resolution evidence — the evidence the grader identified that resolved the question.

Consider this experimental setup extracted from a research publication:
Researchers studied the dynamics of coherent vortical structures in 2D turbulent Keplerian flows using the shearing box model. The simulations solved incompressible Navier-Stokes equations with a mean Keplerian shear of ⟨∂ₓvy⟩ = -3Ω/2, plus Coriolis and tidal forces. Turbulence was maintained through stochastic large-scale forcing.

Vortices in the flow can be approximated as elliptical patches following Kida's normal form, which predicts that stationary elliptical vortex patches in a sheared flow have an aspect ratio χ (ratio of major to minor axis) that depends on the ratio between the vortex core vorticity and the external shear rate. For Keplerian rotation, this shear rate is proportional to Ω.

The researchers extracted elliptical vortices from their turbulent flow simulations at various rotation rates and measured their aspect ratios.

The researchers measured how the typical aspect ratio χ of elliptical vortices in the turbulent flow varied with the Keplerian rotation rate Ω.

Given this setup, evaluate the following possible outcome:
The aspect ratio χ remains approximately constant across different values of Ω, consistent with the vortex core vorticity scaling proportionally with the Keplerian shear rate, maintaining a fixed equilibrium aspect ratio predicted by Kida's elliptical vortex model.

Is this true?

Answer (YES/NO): NO